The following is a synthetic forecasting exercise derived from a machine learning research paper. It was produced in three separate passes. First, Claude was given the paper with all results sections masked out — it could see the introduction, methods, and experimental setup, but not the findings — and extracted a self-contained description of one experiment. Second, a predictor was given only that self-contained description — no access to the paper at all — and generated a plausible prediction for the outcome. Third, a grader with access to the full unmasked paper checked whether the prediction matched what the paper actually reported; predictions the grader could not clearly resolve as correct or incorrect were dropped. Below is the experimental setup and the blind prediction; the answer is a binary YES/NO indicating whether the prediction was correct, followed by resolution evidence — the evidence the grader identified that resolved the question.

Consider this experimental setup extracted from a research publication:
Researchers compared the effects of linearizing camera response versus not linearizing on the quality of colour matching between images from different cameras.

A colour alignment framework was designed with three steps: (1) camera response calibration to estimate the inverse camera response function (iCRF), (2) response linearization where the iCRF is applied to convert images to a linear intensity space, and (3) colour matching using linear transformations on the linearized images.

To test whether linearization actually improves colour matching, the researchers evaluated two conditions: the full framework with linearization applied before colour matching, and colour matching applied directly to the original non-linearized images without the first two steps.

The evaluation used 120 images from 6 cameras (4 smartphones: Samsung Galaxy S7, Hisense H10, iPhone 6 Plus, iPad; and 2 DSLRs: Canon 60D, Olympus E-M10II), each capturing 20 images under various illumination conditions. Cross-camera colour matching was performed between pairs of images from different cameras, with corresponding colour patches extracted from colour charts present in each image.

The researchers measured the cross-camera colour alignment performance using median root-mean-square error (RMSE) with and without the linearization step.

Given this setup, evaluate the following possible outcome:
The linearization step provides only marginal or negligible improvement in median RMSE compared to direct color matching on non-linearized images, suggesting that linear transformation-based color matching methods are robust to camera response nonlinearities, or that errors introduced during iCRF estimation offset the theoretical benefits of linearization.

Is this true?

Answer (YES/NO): NO